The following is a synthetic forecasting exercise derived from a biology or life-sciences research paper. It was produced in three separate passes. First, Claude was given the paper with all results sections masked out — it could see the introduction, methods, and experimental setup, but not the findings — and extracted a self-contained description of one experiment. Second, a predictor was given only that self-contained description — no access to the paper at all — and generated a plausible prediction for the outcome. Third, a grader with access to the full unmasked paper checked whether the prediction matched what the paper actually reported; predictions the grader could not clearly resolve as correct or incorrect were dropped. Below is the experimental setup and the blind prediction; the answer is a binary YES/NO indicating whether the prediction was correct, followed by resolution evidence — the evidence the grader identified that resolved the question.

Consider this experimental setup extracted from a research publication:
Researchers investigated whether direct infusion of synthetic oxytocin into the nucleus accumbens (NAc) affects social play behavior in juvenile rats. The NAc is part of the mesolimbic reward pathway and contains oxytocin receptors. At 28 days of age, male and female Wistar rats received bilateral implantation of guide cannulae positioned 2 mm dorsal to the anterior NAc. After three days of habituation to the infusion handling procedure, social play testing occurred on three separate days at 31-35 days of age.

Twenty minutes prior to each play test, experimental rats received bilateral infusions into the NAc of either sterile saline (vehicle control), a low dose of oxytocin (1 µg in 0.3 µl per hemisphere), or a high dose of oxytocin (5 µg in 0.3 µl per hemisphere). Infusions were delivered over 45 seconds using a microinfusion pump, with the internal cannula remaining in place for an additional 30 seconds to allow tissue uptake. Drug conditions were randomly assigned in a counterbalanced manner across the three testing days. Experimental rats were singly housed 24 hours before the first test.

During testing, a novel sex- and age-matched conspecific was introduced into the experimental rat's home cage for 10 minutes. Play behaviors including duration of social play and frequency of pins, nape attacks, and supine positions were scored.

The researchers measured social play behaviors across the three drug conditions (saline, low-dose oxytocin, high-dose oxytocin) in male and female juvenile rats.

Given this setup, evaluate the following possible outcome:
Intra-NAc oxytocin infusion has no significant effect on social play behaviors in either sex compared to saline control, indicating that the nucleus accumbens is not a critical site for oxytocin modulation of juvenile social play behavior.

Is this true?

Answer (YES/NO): NO